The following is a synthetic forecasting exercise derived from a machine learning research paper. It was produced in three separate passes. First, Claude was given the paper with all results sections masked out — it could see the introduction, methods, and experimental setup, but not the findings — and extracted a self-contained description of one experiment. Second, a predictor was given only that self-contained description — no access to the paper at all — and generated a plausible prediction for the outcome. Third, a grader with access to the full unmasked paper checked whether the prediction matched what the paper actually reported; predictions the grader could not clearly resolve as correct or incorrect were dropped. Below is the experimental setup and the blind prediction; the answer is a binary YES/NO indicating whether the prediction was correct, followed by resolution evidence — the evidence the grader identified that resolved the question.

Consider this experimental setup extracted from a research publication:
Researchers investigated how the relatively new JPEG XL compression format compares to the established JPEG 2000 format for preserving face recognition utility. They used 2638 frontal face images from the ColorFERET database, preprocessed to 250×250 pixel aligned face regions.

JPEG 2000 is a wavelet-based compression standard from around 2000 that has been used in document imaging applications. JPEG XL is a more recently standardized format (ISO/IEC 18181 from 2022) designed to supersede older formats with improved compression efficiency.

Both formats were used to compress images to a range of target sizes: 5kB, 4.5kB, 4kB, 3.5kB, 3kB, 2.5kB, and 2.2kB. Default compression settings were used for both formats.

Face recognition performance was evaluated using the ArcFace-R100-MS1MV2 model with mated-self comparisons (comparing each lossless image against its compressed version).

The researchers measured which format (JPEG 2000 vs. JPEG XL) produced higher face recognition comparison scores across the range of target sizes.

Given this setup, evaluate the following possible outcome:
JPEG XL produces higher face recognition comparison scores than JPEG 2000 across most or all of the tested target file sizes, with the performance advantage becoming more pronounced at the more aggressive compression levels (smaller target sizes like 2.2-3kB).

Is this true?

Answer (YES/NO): YES